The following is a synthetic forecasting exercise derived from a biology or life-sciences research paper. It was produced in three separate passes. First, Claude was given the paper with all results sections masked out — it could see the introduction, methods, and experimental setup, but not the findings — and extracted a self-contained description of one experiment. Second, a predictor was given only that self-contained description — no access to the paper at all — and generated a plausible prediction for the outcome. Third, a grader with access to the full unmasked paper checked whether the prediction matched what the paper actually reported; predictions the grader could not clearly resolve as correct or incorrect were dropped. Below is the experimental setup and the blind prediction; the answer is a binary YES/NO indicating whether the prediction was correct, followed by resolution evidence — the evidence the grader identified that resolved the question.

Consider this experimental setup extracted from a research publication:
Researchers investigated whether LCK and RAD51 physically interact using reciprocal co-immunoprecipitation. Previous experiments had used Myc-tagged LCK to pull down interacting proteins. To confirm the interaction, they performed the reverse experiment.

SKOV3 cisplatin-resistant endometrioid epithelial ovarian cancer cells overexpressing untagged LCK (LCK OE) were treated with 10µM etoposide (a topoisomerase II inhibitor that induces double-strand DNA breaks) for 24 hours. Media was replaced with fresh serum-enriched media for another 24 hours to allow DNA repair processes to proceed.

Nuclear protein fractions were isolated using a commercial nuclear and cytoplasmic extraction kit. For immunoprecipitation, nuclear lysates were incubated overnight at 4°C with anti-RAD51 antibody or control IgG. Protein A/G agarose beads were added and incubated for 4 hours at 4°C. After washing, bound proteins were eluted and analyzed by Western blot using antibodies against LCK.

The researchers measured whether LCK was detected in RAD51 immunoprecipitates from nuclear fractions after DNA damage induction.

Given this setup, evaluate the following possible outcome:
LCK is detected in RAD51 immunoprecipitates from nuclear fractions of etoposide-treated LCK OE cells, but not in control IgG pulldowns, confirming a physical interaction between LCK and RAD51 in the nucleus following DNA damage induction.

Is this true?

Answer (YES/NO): YES